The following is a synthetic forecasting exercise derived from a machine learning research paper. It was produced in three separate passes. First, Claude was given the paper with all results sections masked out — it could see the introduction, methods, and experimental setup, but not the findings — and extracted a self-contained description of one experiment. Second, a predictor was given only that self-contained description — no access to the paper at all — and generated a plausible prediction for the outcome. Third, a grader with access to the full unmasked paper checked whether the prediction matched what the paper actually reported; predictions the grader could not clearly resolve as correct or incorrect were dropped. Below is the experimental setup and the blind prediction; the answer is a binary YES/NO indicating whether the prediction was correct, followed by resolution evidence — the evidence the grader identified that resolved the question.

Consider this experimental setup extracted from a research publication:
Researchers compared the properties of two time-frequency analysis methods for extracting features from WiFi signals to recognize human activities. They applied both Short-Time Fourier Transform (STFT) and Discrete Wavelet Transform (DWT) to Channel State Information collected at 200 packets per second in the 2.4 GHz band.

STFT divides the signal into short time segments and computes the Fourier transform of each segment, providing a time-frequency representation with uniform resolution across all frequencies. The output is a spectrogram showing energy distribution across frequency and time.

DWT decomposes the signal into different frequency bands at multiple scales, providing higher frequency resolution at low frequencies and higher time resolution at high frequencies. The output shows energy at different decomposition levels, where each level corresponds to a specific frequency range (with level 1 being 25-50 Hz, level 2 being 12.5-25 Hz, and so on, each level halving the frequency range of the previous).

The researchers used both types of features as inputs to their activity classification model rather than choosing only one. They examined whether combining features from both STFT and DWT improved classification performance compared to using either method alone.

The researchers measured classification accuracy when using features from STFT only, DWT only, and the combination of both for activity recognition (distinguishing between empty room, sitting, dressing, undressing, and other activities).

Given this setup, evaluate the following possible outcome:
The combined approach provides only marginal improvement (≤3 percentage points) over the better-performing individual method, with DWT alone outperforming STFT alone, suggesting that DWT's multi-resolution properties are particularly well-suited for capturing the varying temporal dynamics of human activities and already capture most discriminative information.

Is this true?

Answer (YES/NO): NO